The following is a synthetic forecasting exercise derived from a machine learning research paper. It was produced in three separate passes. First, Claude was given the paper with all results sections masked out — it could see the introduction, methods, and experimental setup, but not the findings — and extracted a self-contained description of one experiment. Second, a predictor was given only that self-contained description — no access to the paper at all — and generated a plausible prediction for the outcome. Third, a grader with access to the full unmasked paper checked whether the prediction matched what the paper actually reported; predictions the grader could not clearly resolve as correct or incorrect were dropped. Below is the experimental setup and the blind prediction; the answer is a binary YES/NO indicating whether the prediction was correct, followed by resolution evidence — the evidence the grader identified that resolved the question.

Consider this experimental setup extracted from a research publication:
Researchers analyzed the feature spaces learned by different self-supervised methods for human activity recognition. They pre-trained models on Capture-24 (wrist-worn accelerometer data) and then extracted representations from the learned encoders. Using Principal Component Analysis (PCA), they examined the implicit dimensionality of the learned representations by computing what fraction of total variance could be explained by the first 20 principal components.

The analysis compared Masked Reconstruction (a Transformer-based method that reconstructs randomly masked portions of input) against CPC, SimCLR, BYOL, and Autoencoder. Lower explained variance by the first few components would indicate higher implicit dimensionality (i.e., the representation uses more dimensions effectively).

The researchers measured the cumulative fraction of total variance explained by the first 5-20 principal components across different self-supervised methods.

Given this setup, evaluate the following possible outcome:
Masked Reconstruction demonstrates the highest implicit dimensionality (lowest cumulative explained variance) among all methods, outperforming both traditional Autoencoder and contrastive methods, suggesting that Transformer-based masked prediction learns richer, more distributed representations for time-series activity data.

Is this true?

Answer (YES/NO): YES